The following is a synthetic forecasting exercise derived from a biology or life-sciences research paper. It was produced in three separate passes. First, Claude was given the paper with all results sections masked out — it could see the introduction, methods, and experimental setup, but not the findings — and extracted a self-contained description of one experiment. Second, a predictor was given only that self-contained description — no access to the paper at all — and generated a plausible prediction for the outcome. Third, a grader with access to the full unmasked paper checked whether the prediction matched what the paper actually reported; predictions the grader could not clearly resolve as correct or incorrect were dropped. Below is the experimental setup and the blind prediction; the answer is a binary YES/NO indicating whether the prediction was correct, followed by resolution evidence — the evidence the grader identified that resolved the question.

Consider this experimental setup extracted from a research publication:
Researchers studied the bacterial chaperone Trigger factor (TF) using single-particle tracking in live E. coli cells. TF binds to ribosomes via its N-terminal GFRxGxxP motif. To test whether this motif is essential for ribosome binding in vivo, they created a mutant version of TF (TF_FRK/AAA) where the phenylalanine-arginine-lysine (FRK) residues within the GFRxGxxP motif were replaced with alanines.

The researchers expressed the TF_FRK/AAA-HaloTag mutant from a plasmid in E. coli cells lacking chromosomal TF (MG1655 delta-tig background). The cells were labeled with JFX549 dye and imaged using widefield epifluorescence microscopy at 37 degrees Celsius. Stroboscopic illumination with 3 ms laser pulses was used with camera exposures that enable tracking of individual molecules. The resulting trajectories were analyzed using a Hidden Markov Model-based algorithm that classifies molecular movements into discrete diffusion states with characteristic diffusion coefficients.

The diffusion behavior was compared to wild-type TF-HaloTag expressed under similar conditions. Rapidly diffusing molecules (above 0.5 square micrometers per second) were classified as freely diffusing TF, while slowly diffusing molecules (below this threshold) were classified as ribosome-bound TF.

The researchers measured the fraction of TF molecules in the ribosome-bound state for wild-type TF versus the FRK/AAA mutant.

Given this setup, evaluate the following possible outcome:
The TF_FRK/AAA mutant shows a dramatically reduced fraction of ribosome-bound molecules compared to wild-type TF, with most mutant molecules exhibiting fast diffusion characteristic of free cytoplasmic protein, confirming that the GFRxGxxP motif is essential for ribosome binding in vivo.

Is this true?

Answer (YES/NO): YES